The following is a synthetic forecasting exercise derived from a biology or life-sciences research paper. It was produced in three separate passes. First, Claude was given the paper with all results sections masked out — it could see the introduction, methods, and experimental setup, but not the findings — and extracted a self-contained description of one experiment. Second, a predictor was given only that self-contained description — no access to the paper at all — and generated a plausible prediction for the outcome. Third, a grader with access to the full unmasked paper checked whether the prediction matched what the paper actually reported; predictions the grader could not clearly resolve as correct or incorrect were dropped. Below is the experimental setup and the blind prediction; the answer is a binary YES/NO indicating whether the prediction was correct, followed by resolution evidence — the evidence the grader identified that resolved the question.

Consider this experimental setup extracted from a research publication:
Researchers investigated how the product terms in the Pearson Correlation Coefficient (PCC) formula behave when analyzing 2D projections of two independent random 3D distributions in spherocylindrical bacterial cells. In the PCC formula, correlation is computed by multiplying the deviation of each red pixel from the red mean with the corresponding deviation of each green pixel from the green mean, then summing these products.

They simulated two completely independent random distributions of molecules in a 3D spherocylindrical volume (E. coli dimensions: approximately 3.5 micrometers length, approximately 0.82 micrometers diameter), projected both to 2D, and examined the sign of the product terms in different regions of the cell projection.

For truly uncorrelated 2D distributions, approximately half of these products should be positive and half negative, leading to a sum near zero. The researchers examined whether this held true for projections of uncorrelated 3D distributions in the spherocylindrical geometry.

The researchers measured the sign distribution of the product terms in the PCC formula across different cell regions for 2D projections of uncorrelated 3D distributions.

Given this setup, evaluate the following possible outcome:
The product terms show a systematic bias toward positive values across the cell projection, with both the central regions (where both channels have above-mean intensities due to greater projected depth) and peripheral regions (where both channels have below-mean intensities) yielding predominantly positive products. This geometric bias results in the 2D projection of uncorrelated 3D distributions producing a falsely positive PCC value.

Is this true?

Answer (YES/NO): YES